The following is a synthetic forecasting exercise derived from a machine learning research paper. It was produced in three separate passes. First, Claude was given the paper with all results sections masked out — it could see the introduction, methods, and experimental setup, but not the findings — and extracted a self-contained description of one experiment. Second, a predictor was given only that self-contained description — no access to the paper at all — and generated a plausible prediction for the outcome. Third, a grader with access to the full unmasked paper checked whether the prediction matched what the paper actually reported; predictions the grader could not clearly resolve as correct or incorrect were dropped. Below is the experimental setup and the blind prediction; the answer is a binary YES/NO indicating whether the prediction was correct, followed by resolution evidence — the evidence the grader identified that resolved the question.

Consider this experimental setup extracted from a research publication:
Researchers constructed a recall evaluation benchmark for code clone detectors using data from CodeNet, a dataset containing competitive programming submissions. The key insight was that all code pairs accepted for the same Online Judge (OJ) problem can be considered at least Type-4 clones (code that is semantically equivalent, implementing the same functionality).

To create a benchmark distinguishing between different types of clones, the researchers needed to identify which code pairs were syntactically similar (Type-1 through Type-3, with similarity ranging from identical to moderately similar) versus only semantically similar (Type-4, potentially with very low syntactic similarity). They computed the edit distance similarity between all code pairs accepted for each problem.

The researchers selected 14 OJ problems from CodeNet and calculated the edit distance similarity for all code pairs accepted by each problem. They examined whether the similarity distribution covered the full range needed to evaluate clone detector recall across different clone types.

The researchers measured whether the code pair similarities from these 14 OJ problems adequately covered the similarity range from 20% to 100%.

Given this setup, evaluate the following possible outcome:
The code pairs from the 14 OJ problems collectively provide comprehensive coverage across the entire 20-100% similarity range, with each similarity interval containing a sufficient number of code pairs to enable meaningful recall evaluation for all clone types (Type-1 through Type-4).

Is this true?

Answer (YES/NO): YES